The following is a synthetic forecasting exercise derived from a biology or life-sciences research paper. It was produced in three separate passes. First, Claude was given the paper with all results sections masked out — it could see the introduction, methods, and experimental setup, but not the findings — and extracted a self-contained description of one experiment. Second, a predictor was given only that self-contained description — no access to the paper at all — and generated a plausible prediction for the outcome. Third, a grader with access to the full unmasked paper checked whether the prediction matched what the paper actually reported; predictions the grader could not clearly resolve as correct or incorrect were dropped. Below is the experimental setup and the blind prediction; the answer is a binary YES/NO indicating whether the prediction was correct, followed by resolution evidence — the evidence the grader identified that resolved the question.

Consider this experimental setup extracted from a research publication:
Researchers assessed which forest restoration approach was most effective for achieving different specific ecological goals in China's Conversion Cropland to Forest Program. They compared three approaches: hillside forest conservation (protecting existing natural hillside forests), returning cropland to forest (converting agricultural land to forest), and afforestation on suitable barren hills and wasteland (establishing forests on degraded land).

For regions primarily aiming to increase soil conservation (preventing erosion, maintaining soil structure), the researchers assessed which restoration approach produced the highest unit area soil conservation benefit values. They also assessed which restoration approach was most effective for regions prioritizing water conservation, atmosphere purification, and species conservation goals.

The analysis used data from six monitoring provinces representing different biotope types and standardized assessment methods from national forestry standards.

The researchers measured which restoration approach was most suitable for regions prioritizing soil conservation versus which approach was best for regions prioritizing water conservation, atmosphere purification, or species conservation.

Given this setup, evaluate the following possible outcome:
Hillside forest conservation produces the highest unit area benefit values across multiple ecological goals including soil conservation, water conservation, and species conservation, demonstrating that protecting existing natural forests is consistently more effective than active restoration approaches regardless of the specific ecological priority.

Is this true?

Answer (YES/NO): NO